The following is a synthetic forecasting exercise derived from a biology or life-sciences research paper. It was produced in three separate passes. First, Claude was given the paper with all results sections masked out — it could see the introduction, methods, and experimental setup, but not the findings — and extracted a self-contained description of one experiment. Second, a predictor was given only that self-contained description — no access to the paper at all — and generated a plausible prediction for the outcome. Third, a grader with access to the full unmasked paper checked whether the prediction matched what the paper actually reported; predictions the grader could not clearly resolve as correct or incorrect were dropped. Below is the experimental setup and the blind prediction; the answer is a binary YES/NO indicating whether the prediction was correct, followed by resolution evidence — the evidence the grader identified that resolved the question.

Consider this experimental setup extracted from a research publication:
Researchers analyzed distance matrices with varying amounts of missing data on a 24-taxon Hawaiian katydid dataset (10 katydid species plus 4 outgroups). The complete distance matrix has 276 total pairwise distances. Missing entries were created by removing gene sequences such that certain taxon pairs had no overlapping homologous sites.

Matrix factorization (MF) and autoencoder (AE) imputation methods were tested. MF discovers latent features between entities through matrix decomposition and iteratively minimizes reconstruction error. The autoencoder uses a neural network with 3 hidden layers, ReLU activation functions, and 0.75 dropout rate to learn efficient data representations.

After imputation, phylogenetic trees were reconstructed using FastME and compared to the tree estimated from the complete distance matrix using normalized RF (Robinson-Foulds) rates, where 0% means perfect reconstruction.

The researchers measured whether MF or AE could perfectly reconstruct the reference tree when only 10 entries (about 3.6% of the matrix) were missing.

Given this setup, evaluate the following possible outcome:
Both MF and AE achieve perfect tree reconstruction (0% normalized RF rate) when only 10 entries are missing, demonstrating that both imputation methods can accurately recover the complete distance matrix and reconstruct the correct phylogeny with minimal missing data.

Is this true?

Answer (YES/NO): NO